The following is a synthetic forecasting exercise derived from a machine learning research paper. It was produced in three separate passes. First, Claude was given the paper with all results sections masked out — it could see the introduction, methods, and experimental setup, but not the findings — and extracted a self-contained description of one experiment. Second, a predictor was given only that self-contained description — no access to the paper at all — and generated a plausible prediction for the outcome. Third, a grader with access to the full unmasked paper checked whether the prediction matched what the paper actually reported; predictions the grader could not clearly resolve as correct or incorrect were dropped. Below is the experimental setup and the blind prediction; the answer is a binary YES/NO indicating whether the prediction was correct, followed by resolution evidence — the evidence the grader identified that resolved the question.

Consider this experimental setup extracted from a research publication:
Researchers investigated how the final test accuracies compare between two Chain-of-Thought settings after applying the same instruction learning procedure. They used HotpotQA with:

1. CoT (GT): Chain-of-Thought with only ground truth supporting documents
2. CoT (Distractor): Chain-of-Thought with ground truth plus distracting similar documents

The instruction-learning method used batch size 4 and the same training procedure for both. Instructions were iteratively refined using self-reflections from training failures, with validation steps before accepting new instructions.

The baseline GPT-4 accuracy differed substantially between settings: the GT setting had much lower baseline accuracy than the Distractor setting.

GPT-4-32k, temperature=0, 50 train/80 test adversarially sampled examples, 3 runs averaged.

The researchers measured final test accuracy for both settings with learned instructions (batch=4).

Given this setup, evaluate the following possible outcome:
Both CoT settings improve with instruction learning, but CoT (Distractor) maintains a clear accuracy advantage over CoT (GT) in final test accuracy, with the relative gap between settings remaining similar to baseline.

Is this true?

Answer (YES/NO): NO